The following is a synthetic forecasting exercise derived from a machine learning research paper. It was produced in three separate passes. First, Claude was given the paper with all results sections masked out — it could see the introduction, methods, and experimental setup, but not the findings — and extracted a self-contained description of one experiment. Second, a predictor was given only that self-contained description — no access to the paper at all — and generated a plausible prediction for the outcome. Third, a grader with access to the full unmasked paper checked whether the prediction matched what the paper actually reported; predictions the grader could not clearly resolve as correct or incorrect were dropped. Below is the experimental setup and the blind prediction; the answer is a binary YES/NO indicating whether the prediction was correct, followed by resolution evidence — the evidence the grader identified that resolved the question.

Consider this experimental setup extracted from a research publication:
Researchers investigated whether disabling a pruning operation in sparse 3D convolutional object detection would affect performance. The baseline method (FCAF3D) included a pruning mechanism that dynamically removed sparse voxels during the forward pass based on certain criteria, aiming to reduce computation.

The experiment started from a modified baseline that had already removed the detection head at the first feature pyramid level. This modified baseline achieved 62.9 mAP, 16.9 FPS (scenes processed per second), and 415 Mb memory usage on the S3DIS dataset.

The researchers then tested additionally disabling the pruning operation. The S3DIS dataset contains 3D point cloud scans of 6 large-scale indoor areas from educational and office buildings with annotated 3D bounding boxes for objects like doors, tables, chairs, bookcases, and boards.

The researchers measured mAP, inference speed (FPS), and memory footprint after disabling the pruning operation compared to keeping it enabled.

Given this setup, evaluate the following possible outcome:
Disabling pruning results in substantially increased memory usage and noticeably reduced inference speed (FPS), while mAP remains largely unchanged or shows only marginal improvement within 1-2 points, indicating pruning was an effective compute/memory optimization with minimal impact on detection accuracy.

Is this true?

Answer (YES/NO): NO